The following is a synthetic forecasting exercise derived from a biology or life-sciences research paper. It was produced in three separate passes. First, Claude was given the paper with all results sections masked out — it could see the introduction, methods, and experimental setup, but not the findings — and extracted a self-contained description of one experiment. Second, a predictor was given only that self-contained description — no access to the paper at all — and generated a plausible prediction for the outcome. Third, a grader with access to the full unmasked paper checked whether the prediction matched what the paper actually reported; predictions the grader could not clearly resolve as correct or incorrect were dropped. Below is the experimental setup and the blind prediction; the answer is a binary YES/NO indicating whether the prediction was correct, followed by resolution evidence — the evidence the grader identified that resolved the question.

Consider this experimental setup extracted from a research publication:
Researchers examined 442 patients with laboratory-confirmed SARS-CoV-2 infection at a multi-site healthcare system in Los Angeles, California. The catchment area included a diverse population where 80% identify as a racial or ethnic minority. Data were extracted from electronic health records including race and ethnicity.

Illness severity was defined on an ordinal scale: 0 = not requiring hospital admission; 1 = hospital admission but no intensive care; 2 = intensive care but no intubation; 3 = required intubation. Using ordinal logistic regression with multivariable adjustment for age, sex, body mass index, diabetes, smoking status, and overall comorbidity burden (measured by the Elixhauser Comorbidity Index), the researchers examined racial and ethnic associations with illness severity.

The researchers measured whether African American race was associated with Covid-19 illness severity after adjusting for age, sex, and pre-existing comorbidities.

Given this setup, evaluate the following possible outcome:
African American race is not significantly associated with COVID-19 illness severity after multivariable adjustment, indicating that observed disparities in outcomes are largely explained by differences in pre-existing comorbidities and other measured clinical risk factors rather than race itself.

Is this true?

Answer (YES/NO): NO